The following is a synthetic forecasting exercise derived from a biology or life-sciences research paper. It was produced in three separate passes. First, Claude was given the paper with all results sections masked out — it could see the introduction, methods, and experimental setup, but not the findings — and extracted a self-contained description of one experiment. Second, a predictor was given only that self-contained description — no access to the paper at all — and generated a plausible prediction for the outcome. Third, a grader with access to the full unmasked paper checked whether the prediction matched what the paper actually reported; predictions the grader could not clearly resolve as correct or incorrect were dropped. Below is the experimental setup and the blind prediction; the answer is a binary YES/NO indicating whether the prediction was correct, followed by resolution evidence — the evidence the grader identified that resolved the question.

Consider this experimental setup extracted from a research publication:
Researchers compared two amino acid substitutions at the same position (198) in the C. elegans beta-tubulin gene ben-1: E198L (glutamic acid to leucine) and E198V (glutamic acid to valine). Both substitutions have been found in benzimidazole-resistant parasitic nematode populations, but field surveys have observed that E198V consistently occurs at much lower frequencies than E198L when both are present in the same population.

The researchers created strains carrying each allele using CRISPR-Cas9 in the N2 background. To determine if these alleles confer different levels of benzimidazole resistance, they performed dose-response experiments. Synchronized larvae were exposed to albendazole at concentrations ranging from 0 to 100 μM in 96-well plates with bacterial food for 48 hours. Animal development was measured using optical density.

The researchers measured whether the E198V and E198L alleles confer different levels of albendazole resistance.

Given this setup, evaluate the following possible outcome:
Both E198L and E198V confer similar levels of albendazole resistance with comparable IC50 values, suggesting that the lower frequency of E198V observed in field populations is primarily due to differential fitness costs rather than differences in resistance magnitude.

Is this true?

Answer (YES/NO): NO